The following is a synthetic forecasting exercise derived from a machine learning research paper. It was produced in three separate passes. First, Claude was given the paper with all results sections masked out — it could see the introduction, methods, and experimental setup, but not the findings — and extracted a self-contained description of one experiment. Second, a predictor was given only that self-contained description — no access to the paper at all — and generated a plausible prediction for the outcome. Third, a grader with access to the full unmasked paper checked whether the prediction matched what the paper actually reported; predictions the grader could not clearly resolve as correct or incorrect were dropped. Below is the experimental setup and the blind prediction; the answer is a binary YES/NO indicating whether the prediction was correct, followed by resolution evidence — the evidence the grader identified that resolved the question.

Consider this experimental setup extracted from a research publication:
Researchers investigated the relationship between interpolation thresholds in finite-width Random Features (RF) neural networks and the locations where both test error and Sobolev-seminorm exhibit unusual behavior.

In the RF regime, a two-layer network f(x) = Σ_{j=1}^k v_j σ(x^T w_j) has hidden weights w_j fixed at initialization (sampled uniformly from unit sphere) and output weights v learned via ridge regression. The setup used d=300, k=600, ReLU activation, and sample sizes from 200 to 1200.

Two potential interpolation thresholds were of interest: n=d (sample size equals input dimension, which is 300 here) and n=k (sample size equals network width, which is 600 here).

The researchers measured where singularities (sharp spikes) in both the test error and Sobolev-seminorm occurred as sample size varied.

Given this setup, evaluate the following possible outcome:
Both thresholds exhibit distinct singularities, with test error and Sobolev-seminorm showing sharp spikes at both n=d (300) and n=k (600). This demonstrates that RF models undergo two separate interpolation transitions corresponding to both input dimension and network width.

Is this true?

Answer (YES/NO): NO